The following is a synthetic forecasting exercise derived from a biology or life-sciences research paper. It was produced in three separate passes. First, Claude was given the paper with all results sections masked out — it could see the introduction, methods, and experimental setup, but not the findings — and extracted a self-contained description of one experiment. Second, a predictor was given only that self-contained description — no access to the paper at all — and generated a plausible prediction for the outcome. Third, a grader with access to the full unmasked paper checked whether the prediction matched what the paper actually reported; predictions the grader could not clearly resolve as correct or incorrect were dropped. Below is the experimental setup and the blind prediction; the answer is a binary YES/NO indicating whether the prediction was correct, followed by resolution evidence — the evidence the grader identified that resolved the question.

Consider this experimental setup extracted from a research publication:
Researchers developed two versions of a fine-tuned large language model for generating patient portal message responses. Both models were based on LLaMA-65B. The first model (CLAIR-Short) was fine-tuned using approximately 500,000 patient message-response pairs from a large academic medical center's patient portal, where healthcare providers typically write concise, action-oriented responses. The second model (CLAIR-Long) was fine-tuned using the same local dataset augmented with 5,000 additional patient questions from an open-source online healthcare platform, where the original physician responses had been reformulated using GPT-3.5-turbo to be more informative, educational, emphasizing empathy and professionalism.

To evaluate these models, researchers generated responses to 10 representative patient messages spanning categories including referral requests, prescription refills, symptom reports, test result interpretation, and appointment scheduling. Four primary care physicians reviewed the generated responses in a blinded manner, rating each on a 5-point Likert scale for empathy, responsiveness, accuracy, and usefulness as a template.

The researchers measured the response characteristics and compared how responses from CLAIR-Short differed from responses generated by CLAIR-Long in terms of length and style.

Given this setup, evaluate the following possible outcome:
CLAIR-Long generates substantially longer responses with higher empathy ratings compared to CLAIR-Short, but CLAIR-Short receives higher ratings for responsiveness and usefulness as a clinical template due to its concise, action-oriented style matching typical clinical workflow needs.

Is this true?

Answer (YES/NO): NO